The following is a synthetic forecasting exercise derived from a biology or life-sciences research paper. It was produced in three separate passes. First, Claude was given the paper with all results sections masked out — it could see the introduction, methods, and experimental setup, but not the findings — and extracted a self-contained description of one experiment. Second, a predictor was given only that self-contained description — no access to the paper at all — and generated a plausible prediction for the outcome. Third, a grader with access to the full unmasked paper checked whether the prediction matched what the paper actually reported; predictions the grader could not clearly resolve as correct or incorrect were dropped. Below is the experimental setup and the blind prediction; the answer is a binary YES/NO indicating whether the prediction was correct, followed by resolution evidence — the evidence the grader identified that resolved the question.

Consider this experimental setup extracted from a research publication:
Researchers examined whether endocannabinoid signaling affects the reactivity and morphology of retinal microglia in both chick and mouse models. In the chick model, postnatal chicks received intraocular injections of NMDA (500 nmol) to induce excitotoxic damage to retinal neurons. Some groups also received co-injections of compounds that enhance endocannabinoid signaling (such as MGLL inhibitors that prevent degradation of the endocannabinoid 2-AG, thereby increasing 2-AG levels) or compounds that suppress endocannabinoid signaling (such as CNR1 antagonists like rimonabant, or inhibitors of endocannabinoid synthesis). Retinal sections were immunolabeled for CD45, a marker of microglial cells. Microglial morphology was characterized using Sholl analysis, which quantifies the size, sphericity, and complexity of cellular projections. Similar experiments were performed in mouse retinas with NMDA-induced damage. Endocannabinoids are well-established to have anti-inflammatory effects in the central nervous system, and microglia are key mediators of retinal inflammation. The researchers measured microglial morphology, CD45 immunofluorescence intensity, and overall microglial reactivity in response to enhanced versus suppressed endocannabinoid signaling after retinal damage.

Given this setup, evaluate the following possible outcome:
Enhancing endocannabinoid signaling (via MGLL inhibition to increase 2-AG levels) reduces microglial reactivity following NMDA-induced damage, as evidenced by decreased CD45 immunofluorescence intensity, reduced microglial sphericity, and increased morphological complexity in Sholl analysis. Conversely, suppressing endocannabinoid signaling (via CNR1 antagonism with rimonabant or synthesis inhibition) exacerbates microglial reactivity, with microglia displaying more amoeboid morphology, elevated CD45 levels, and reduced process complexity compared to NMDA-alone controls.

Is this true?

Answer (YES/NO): NO